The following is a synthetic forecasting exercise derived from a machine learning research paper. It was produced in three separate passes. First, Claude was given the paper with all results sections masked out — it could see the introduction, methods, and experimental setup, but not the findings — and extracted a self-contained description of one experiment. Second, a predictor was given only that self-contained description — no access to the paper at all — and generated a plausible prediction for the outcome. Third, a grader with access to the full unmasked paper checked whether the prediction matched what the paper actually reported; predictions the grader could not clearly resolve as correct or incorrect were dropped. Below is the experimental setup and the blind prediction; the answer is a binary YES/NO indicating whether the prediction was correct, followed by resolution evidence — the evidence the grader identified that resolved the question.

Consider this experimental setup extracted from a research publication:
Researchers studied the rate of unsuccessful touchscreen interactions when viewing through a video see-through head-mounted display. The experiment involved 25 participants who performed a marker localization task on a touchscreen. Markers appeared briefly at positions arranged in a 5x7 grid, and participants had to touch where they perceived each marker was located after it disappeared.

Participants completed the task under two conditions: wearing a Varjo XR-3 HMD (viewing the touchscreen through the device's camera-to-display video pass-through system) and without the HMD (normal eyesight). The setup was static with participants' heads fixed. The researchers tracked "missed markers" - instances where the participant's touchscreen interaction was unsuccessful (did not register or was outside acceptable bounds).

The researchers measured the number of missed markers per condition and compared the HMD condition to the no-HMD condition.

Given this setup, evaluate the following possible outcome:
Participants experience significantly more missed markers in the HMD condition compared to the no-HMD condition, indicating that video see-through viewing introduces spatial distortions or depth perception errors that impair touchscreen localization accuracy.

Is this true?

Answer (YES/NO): NO